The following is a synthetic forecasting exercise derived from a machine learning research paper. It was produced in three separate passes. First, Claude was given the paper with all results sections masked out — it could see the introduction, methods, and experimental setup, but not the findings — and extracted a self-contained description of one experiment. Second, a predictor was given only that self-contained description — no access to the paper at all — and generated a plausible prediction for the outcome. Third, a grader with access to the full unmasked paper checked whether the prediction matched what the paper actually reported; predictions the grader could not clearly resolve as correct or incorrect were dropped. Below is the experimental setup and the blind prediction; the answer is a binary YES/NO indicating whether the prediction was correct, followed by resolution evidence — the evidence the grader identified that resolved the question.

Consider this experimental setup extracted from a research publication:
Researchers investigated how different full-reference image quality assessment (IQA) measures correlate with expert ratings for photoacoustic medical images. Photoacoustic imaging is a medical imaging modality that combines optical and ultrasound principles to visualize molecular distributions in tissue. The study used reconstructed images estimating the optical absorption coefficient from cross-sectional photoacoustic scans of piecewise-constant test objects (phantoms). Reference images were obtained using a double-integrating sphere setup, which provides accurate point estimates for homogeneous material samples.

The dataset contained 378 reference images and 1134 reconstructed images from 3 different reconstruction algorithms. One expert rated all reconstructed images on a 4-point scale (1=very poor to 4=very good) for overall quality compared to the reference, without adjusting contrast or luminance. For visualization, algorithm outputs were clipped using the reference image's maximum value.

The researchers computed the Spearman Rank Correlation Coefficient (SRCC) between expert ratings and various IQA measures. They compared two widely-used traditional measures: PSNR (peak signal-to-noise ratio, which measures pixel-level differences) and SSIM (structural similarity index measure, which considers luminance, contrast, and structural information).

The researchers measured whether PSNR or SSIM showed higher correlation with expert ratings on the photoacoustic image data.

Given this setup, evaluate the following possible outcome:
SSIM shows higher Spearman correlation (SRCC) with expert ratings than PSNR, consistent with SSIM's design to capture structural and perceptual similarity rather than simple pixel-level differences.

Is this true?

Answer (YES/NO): YES